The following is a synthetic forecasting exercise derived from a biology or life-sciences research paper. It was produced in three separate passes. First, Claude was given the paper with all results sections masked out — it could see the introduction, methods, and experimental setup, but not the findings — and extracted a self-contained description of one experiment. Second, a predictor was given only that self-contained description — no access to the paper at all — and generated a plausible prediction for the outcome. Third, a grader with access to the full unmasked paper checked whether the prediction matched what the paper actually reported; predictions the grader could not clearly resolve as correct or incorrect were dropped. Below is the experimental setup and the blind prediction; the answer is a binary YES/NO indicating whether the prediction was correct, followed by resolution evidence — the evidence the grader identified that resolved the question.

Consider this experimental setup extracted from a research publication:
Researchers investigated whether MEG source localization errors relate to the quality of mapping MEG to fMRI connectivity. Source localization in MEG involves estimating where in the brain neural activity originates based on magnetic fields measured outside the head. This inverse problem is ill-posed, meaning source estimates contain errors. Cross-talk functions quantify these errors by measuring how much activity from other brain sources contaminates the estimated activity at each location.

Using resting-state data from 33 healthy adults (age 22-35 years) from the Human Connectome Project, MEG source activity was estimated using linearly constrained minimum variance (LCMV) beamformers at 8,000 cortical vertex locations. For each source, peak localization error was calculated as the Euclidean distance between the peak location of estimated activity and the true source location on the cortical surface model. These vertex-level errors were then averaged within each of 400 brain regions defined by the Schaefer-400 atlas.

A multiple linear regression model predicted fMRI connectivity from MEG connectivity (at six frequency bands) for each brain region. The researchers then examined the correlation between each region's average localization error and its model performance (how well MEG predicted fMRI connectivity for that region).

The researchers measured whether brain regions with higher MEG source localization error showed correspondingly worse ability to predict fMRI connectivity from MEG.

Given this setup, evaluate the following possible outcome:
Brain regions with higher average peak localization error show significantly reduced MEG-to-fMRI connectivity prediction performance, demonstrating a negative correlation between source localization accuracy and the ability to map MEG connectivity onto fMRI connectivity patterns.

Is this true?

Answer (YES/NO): NO